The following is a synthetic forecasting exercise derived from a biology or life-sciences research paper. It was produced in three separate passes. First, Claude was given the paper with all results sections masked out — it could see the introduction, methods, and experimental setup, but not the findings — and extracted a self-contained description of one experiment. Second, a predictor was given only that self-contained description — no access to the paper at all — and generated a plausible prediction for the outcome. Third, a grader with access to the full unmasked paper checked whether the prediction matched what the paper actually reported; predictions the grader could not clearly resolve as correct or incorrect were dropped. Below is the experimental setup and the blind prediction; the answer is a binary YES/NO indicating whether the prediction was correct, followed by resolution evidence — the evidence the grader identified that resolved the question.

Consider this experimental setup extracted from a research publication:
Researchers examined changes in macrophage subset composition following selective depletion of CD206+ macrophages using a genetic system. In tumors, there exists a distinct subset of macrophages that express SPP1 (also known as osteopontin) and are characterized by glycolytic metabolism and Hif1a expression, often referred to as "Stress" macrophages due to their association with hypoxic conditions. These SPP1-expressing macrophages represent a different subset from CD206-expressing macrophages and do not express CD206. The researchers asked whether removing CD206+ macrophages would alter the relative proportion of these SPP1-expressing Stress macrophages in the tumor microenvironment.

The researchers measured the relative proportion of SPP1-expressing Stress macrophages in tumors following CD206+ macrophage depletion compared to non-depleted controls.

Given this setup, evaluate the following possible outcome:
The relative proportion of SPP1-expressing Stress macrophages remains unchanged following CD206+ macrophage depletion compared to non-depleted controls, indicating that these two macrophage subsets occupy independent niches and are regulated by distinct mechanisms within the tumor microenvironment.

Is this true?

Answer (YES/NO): NO